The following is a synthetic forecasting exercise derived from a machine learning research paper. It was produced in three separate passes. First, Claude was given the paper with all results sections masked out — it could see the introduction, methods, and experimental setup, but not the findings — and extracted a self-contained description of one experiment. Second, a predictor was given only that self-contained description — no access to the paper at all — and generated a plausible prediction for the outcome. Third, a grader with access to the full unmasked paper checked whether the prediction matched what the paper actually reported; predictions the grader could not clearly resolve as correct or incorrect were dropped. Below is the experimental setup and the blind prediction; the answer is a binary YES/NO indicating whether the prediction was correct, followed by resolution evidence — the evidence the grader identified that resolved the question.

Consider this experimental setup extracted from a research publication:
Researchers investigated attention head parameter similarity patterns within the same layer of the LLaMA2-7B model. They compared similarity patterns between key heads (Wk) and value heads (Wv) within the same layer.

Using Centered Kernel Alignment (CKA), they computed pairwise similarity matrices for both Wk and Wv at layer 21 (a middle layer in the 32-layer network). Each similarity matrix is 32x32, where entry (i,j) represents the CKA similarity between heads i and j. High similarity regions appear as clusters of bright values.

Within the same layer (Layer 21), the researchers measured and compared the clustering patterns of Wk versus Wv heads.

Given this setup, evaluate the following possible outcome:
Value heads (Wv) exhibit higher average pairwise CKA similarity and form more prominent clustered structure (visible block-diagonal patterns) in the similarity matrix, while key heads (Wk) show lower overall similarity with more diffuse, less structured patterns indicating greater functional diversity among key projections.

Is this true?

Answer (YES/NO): YES